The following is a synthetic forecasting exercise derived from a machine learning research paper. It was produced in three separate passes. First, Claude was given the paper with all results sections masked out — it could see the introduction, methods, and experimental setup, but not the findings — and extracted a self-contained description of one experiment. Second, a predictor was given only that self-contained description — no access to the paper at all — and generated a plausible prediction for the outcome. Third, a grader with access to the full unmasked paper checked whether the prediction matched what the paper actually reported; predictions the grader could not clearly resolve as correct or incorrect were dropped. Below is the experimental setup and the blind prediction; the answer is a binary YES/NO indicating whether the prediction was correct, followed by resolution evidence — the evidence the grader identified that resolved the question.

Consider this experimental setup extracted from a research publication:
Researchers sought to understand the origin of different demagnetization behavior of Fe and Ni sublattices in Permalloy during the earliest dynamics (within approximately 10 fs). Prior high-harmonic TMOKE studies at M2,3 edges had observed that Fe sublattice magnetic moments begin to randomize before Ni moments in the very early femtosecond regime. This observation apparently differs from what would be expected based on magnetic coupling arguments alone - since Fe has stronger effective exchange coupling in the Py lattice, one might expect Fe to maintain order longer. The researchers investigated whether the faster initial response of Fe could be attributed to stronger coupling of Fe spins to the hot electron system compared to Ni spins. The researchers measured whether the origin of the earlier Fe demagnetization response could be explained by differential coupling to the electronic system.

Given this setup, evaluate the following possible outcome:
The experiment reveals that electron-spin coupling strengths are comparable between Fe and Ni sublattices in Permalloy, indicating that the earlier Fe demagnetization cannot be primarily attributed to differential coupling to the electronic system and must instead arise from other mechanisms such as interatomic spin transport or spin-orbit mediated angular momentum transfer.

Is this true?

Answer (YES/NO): NO